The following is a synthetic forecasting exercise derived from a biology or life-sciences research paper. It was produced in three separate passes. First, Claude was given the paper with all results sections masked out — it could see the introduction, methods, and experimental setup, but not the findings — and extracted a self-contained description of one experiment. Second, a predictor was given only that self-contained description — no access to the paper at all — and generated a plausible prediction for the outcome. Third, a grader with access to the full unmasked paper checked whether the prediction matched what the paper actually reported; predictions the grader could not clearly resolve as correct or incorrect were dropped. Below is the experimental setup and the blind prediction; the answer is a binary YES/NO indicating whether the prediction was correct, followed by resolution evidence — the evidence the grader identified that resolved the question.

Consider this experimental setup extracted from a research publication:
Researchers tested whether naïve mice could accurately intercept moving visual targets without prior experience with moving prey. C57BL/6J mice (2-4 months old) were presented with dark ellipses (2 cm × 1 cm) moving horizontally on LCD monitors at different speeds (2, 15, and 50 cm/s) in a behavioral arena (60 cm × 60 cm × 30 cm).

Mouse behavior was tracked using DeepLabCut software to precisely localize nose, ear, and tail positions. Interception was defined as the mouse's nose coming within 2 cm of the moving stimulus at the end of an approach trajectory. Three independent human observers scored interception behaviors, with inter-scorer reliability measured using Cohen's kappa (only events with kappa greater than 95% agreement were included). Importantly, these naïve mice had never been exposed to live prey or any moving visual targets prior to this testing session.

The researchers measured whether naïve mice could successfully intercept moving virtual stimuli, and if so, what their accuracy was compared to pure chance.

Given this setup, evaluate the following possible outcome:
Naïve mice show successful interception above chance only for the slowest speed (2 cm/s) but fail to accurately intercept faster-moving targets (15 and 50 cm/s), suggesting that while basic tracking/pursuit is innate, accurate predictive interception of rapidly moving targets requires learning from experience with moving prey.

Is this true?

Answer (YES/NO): NO